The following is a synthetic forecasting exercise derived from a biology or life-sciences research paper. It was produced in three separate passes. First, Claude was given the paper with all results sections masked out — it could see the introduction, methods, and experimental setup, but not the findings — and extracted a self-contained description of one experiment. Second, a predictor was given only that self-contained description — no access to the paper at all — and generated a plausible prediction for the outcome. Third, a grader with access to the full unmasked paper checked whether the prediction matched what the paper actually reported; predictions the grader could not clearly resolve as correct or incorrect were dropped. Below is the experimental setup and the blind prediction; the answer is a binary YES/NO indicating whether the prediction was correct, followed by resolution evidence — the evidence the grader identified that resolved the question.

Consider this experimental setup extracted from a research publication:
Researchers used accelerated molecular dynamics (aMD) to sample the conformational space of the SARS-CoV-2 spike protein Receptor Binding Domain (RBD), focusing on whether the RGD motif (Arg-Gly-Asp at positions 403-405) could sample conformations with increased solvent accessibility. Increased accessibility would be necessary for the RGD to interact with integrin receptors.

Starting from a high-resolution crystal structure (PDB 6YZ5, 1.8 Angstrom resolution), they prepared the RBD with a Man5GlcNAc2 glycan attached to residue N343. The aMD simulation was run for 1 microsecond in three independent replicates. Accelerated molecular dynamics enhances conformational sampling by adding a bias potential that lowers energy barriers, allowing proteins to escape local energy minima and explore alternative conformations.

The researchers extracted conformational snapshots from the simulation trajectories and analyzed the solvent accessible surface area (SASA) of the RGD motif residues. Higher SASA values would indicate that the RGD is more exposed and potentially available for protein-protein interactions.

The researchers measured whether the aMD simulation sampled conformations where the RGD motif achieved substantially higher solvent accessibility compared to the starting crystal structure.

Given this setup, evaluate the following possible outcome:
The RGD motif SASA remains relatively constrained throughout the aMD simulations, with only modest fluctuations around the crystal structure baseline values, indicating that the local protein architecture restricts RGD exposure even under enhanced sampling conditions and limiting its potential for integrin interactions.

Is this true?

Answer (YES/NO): YES